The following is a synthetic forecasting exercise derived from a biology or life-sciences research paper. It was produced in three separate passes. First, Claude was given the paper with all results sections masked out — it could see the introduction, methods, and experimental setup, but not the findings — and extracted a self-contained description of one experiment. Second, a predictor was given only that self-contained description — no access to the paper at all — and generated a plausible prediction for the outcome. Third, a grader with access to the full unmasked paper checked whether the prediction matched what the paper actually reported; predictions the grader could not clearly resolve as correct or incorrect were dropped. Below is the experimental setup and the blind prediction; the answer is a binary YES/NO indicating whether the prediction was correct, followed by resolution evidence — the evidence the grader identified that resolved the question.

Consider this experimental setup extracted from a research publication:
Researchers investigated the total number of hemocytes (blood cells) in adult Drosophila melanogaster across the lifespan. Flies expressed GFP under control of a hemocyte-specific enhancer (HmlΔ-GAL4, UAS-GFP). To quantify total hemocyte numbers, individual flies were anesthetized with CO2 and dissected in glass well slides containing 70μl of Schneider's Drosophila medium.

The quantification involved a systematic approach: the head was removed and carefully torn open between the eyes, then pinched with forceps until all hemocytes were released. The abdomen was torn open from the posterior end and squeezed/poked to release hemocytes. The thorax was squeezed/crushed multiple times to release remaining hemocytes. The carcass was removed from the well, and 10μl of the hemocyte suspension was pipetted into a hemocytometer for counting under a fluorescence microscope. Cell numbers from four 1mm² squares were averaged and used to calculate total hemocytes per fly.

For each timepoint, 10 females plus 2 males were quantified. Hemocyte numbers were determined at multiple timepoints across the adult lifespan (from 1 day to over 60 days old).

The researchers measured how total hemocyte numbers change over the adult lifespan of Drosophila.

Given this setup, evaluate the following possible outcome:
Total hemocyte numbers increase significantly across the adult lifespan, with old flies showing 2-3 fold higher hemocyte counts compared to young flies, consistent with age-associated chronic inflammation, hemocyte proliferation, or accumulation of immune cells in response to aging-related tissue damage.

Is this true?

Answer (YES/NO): NO